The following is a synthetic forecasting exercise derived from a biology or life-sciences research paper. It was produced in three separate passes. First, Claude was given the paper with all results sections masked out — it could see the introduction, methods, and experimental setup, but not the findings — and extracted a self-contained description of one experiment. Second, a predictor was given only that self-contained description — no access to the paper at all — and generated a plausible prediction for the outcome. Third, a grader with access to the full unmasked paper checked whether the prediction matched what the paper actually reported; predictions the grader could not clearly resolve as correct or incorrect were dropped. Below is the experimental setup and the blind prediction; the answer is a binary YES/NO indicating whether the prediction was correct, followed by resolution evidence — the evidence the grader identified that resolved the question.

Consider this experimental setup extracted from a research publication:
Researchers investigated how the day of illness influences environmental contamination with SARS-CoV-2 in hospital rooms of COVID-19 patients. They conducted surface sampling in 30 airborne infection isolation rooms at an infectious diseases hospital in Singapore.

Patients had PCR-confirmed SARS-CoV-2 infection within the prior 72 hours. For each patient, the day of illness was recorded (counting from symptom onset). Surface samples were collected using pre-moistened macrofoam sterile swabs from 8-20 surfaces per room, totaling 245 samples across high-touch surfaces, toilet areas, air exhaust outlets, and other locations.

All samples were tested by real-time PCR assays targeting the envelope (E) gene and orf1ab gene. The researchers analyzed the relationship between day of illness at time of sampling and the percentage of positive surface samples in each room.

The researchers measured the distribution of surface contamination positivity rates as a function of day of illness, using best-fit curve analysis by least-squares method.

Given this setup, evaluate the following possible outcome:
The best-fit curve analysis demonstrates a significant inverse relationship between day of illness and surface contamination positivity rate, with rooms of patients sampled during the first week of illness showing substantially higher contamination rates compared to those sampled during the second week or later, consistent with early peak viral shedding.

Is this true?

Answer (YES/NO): YES